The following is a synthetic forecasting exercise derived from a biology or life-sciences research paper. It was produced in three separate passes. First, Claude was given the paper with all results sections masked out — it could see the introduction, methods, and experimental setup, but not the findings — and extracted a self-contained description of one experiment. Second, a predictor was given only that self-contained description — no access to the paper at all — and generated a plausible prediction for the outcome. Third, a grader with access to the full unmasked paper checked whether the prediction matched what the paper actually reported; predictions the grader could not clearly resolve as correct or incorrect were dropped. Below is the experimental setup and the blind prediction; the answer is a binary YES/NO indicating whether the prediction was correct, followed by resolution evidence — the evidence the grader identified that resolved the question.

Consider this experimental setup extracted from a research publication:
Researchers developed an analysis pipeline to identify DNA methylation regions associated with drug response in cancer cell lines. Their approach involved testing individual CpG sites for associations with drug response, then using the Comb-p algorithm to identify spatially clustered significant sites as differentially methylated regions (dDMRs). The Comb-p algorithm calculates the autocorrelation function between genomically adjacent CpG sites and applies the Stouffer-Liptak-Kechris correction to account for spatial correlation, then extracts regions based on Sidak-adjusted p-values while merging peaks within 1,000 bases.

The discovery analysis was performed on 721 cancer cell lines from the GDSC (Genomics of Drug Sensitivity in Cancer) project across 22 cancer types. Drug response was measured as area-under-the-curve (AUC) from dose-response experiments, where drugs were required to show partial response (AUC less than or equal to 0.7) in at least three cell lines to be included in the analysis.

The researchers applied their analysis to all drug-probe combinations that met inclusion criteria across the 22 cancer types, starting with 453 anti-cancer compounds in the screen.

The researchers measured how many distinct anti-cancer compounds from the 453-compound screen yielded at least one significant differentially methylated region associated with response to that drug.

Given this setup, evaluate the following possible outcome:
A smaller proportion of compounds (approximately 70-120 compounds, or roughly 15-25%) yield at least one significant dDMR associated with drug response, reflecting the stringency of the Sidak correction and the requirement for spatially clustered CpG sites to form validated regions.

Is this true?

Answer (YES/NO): NO